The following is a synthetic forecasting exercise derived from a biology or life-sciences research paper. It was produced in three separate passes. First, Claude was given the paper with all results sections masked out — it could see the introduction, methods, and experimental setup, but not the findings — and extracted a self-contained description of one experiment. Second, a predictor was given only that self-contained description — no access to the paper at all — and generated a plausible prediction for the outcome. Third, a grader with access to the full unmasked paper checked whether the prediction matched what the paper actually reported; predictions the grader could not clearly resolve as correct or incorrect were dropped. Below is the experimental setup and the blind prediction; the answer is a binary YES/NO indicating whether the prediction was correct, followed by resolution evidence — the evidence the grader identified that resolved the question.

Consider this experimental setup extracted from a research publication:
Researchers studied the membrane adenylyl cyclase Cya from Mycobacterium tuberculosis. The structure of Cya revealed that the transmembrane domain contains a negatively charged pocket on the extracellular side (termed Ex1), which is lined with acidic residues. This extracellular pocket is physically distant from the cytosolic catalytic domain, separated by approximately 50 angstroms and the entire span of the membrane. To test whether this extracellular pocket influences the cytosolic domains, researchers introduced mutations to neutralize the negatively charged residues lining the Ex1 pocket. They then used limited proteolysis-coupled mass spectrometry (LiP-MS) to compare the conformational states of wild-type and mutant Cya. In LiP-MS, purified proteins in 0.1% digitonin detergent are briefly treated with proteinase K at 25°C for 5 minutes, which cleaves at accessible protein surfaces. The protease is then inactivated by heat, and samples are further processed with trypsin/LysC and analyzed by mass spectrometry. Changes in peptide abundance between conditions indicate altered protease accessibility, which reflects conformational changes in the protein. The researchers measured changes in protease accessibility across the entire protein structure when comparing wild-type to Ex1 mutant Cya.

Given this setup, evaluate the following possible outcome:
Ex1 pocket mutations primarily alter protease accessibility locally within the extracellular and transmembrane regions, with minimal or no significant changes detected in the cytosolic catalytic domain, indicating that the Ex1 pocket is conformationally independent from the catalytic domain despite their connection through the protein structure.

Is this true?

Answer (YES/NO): NO